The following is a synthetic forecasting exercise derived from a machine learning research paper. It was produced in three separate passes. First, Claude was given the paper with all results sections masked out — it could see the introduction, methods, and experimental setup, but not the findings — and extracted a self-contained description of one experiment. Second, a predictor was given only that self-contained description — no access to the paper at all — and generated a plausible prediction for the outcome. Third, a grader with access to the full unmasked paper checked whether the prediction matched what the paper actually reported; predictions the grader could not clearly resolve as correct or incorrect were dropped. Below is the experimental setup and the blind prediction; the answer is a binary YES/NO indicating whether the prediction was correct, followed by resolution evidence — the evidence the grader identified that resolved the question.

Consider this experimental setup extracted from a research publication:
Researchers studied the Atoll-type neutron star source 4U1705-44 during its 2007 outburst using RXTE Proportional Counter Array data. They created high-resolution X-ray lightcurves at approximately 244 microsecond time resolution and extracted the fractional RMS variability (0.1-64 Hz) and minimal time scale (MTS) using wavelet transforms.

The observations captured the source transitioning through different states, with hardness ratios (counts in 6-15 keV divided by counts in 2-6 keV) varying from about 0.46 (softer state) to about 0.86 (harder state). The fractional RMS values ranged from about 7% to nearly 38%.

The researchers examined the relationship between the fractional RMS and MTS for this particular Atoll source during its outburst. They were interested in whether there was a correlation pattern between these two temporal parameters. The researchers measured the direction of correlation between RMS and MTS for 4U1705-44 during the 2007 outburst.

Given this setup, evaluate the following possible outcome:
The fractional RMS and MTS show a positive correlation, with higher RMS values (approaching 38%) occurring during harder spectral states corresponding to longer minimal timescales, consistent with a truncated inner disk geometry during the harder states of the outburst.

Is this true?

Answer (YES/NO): NO